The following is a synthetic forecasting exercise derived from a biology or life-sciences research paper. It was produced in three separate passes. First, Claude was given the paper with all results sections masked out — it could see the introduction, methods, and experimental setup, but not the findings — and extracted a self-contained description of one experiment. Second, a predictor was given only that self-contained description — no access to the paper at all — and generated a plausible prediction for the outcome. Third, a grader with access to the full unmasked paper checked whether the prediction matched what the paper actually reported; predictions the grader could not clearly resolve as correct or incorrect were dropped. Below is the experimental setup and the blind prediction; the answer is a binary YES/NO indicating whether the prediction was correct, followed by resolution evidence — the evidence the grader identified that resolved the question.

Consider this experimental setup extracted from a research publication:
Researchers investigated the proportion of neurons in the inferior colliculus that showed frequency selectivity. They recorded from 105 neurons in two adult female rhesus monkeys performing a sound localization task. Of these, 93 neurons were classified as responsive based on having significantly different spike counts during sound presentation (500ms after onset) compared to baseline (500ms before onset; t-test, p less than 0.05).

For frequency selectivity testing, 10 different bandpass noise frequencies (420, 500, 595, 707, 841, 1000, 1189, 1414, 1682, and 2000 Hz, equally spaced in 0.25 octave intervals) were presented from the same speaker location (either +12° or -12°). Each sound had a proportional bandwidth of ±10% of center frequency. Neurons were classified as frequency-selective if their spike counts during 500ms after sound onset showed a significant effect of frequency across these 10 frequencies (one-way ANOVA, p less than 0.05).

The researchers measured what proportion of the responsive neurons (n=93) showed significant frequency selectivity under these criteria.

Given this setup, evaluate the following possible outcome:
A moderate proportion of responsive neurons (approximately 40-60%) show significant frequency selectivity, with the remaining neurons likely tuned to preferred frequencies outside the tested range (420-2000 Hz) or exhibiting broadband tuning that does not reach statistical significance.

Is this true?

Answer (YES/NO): NO